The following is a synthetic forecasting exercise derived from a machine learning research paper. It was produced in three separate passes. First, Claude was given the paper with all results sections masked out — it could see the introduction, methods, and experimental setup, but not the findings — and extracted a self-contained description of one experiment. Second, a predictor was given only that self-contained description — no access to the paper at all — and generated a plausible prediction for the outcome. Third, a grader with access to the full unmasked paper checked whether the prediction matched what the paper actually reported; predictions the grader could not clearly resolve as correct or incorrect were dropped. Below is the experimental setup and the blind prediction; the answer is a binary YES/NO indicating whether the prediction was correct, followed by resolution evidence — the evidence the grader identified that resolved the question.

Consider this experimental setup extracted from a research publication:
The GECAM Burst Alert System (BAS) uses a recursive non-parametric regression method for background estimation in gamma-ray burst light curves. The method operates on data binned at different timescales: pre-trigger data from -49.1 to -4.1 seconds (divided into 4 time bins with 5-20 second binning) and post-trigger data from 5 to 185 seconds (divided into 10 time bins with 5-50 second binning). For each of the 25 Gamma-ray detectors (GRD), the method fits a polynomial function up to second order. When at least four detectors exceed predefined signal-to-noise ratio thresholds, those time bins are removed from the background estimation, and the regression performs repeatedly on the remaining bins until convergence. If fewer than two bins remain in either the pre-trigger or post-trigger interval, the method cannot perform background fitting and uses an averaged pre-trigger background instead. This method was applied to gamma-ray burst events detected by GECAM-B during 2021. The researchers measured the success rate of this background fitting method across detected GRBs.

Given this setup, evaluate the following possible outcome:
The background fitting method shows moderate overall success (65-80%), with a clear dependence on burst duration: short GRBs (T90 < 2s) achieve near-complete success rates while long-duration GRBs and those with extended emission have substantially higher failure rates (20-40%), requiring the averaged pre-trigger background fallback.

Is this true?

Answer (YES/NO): NO